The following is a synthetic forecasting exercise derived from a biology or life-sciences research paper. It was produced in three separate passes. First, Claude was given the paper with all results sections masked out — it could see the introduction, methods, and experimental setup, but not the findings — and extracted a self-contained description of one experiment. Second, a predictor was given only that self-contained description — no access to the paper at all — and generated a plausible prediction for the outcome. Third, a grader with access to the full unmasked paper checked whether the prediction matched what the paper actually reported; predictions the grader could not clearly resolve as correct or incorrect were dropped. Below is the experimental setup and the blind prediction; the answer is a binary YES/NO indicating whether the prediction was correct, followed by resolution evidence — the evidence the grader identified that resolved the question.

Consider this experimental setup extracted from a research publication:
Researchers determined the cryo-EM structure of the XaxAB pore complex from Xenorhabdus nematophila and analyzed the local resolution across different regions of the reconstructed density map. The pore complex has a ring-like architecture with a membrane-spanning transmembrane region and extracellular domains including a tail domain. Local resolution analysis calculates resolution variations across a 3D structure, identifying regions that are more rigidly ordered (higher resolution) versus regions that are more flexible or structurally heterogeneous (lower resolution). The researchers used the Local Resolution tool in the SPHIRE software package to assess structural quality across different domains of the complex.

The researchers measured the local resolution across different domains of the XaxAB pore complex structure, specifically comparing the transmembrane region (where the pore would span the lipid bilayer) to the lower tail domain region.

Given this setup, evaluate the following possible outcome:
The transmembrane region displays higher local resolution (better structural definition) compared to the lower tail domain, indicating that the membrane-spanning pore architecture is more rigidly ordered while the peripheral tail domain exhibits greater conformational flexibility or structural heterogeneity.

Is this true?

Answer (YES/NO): NO